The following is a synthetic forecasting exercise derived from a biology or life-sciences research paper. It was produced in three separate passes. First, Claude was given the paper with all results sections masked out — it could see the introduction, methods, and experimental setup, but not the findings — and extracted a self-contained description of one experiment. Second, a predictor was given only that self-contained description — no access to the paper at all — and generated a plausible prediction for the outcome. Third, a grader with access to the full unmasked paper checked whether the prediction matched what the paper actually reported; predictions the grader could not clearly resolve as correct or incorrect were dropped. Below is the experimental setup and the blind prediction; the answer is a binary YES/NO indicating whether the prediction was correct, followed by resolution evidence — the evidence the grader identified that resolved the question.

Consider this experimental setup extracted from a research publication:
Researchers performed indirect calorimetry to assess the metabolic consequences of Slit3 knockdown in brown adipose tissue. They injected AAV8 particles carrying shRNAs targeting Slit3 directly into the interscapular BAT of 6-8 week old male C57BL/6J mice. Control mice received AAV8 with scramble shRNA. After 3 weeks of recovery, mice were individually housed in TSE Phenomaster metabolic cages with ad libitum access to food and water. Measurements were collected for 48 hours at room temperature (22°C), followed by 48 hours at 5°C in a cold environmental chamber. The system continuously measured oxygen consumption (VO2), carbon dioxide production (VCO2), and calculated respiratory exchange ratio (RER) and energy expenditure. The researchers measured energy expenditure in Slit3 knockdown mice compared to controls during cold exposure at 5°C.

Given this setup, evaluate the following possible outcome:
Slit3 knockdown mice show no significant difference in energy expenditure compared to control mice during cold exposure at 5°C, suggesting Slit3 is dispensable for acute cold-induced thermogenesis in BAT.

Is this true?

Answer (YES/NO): NO